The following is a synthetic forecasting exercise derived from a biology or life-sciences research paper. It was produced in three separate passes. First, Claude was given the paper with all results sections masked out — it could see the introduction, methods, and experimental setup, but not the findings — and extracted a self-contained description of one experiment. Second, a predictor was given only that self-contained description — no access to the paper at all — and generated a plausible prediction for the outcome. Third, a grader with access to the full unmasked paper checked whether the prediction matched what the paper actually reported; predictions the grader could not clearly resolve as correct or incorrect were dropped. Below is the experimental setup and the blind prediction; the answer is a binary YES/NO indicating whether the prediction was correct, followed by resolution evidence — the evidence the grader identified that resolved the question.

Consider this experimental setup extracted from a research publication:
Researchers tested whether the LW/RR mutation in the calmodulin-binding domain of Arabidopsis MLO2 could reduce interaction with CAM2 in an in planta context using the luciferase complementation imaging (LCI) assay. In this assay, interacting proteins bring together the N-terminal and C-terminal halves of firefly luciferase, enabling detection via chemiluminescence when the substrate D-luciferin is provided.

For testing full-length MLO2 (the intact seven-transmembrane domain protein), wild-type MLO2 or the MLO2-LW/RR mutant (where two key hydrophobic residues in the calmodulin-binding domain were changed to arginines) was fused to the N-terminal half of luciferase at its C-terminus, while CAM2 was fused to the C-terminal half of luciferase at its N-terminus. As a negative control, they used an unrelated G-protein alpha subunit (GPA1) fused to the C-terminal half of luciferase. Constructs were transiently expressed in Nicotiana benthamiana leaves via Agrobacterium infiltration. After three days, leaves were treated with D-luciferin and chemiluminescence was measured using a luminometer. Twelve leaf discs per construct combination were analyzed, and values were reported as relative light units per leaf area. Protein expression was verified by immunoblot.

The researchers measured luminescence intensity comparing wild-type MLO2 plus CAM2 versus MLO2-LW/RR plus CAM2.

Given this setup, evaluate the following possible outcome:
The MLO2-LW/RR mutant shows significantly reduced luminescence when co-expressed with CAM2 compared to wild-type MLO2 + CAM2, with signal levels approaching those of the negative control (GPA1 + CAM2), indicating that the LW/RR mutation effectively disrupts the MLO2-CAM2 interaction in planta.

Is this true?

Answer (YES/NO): NO